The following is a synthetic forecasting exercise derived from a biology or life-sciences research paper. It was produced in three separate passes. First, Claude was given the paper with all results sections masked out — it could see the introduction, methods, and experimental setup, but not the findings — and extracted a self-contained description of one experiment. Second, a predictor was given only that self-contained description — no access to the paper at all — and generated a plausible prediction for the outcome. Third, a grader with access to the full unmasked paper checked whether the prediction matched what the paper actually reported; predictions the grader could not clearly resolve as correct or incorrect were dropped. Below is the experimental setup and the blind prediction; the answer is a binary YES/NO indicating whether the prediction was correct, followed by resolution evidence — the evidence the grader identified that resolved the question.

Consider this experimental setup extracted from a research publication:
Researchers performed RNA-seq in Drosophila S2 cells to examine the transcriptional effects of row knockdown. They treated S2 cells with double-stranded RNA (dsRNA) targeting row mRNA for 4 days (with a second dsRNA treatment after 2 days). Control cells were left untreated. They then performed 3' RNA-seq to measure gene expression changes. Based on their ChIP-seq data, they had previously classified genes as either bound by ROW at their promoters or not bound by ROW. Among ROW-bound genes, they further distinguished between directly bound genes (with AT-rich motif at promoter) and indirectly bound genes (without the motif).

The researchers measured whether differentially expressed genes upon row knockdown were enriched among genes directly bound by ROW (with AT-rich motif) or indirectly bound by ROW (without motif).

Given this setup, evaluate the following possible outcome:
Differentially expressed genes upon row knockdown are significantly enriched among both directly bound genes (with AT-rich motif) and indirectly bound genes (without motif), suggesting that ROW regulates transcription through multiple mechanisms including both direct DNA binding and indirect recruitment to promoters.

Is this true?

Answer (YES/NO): NO